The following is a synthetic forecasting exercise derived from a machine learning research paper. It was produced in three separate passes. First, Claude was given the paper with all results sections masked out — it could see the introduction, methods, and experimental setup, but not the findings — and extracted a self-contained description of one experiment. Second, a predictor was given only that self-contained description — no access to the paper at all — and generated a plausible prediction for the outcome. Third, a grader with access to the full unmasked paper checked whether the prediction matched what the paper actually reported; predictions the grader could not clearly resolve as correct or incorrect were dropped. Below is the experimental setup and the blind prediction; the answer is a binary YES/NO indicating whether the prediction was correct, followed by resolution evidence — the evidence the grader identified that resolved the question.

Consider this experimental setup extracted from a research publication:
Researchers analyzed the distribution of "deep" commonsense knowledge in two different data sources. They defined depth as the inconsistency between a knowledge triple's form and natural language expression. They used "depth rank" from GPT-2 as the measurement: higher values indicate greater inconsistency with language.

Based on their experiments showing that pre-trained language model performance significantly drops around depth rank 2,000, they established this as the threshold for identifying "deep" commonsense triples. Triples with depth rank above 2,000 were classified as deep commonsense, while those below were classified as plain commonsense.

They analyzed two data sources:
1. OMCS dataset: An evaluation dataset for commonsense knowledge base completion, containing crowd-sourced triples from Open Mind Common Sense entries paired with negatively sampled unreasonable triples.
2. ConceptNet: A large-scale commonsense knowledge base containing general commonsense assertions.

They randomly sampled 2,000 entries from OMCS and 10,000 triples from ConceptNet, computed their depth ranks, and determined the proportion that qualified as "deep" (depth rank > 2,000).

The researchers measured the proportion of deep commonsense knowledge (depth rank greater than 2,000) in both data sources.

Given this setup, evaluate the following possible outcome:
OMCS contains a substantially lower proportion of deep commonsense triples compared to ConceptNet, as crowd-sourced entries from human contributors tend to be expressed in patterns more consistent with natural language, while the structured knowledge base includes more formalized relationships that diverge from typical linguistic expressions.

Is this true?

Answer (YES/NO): YES